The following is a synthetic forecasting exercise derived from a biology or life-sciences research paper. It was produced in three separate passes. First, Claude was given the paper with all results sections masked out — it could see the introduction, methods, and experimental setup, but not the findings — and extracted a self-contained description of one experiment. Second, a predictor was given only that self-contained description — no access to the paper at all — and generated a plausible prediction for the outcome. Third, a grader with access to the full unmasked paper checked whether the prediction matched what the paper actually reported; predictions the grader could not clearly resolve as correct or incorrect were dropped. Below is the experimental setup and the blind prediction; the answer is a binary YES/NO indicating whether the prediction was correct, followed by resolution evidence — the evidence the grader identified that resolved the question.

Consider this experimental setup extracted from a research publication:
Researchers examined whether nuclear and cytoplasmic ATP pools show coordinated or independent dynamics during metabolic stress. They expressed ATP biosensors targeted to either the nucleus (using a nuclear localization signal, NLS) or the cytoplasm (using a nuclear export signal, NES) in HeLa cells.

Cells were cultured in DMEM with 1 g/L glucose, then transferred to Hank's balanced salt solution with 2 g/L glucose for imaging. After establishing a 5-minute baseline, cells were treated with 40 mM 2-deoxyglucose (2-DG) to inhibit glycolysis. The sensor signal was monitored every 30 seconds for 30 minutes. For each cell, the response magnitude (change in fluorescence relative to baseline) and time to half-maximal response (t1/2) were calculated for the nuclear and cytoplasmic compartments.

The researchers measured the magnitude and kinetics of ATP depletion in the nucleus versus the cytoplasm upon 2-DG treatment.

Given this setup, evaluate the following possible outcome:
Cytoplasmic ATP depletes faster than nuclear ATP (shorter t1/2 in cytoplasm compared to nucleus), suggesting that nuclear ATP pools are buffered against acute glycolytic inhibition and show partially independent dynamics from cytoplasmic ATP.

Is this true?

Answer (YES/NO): YES